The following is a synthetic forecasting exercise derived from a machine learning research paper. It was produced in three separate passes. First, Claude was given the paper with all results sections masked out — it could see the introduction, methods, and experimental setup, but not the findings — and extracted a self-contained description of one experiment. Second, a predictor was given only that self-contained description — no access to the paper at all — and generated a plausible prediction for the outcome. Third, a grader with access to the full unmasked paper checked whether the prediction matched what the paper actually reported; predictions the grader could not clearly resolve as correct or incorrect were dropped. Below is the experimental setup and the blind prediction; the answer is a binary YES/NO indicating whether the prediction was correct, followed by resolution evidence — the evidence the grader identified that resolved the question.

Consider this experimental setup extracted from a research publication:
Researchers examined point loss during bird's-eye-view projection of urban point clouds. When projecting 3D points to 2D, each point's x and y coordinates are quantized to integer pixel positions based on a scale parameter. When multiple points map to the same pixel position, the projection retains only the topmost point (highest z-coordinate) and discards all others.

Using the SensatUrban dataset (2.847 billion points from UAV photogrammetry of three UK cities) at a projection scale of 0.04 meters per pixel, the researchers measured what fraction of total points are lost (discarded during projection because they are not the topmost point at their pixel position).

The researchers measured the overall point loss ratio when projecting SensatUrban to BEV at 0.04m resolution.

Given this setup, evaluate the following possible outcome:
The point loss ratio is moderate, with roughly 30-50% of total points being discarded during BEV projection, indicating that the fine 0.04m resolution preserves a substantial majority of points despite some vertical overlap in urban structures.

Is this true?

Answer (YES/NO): NO